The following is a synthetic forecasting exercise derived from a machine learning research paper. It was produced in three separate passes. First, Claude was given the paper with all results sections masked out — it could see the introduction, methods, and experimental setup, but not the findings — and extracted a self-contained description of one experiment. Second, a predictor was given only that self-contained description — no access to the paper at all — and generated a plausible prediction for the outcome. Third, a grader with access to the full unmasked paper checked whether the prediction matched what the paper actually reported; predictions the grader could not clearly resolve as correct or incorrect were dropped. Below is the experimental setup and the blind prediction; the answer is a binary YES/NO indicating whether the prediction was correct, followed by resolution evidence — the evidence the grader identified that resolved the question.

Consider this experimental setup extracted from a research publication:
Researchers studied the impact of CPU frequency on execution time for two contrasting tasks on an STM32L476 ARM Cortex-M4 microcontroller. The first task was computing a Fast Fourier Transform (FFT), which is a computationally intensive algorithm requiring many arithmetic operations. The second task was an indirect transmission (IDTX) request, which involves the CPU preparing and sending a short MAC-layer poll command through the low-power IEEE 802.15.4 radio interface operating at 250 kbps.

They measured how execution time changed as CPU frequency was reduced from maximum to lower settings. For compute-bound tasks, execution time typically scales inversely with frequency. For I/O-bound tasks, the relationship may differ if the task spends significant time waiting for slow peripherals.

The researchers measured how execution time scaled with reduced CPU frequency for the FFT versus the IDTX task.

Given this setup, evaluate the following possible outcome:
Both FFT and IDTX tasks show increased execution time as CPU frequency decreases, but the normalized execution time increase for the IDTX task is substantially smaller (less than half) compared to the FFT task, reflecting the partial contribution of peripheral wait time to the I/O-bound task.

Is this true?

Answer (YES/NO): NO